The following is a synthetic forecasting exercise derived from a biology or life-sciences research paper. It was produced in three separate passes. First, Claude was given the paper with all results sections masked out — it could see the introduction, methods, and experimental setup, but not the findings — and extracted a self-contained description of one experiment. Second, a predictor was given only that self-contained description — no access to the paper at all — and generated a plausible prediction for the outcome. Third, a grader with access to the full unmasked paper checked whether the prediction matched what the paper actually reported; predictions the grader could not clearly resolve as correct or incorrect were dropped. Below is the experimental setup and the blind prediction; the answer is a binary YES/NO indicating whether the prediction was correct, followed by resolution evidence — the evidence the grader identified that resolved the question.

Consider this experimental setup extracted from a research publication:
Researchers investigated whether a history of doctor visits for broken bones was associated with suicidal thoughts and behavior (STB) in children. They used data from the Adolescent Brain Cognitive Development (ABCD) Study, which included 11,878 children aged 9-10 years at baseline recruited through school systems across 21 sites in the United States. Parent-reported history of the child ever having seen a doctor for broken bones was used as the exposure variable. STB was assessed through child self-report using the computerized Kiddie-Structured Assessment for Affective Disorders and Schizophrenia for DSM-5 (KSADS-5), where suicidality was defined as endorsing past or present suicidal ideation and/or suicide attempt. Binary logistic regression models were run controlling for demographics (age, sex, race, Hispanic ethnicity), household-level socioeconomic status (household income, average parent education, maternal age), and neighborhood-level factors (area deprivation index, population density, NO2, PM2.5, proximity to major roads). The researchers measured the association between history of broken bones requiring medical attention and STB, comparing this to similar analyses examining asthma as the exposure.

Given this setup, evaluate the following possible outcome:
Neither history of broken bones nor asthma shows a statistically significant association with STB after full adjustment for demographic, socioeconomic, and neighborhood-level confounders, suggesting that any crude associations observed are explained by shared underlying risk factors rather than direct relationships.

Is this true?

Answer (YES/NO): NO